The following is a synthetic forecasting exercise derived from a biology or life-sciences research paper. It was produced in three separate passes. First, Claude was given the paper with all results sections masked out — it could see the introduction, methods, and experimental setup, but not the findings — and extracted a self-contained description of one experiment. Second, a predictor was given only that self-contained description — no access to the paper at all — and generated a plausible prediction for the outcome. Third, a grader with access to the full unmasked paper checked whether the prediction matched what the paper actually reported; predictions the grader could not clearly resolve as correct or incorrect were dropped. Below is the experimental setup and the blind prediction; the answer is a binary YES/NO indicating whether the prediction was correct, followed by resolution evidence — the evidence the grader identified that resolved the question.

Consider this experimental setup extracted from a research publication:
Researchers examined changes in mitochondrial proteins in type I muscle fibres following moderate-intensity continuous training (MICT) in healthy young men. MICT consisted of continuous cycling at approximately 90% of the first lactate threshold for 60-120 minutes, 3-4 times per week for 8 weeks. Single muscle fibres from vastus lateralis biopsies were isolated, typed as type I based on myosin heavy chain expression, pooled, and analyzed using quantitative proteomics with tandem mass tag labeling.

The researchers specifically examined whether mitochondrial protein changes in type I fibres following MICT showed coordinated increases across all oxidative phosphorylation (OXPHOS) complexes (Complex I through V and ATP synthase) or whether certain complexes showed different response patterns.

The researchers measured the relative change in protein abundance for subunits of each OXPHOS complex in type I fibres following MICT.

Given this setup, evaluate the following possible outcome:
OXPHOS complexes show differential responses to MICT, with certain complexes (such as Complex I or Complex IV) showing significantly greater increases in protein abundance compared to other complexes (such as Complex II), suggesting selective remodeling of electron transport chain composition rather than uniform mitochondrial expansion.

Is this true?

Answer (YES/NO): NO